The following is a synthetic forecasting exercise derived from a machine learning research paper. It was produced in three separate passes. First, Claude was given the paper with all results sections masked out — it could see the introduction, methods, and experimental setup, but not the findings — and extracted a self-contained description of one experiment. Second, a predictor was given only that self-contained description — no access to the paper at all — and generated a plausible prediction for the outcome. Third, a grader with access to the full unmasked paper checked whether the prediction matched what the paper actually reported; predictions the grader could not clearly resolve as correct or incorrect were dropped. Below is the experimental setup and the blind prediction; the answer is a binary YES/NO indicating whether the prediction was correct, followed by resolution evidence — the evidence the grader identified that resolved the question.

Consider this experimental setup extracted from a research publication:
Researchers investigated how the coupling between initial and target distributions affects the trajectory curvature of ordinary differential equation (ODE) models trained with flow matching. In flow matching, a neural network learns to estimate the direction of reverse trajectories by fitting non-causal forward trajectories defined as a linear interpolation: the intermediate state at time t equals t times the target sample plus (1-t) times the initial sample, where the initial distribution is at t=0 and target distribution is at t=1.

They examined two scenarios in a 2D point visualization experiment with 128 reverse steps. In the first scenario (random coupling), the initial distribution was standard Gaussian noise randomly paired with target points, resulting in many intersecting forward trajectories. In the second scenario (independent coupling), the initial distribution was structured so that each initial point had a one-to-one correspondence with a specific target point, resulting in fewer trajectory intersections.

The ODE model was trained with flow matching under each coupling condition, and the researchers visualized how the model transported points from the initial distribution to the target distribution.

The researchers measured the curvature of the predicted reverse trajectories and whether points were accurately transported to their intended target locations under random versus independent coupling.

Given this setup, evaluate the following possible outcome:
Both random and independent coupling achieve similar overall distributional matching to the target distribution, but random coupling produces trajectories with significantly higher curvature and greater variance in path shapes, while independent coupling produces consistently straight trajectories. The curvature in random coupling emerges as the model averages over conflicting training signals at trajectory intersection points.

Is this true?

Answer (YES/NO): NO